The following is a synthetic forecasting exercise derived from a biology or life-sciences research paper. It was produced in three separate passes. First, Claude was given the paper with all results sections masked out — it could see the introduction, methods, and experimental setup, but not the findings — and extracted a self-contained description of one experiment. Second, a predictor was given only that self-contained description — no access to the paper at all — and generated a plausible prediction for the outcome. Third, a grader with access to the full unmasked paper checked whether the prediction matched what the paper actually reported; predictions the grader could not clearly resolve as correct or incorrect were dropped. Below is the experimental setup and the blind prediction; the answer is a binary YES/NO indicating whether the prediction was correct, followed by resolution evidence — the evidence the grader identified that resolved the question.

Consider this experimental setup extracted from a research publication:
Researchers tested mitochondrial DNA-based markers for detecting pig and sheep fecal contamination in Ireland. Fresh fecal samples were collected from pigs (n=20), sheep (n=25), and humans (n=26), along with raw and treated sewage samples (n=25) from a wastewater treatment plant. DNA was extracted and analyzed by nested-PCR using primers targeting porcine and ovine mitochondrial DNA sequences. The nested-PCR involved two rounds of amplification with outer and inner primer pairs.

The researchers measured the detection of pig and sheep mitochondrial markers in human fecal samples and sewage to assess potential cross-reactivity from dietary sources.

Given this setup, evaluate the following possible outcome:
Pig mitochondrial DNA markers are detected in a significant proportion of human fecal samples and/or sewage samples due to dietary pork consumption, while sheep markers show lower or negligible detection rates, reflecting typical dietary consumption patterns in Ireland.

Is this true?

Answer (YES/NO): NO